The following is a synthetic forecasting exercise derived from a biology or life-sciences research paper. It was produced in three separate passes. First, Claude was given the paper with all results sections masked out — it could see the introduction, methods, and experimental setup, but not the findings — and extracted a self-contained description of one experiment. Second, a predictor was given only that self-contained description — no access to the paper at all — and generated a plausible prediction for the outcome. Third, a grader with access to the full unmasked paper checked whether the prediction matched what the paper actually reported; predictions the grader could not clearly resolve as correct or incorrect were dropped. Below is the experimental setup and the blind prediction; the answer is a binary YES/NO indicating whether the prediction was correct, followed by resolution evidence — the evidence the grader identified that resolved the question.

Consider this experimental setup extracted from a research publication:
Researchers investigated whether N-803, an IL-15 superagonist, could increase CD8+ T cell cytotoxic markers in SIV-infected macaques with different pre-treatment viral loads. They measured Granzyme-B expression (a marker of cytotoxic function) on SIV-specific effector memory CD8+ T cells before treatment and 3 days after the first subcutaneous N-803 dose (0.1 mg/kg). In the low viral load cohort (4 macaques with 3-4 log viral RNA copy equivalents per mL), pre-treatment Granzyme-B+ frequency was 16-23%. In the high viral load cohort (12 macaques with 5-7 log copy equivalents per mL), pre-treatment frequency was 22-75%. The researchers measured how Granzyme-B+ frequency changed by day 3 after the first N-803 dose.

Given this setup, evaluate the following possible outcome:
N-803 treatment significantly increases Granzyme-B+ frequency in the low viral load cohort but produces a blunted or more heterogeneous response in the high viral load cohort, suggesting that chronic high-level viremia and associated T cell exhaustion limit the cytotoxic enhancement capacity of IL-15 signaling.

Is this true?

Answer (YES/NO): NO